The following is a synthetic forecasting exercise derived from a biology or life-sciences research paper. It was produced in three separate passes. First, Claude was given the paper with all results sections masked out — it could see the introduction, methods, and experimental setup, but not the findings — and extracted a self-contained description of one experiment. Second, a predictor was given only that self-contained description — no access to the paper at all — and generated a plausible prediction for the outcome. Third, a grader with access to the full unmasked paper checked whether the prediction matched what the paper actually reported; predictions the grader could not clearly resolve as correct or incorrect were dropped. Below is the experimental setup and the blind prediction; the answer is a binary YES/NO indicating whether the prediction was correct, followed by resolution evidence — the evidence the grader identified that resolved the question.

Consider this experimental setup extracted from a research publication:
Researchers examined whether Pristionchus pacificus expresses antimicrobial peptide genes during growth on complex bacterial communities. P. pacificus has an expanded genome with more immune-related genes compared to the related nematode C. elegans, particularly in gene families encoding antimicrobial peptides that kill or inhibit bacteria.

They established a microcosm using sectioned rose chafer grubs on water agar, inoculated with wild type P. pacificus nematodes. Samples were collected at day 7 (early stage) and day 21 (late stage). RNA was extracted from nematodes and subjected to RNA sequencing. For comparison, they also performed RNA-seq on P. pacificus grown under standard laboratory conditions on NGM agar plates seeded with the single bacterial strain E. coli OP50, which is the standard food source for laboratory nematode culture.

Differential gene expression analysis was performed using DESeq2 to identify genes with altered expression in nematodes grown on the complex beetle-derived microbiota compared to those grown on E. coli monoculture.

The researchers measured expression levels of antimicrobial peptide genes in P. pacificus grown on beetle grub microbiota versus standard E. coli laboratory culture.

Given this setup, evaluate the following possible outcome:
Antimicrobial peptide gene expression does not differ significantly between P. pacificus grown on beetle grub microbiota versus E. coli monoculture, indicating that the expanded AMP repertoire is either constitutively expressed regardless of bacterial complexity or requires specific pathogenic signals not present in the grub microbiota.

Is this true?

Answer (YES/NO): NO